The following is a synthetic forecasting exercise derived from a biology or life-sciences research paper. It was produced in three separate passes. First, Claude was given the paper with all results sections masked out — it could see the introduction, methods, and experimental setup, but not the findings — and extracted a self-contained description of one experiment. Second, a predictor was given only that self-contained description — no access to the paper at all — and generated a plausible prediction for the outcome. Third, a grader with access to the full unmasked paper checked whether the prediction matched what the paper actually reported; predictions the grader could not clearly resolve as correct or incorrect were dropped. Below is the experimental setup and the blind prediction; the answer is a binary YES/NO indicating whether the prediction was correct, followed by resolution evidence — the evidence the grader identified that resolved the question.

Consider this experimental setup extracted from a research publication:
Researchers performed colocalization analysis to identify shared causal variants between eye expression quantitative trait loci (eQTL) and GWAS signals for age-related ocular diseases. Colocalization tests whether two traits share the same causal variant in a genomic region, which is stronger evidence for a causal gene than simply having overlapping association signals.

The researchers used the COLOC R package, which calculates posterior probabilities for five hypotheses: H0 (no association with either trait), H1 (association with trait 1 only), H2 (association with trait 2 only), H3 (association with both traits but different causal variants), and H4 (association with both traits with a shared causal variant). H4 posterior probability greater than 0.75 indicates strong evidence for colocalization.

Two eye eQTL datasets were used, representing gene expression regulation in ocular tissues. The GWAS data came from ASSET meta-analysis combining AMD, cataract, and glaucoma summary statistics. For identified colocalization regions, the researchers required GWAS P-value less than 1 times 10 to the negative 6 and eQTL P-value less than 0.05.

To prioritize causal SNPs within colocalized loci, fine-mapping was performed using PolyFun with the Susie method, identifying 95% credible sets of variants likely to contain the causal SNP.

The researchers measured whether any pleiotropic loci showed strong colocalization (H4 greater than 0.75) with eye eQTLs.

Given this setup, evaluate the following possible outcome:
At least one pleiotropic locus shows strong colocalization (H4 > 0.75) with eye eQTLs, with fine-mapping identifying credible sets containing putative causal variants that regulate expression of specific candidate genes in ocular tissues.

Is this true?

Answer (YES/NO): YES